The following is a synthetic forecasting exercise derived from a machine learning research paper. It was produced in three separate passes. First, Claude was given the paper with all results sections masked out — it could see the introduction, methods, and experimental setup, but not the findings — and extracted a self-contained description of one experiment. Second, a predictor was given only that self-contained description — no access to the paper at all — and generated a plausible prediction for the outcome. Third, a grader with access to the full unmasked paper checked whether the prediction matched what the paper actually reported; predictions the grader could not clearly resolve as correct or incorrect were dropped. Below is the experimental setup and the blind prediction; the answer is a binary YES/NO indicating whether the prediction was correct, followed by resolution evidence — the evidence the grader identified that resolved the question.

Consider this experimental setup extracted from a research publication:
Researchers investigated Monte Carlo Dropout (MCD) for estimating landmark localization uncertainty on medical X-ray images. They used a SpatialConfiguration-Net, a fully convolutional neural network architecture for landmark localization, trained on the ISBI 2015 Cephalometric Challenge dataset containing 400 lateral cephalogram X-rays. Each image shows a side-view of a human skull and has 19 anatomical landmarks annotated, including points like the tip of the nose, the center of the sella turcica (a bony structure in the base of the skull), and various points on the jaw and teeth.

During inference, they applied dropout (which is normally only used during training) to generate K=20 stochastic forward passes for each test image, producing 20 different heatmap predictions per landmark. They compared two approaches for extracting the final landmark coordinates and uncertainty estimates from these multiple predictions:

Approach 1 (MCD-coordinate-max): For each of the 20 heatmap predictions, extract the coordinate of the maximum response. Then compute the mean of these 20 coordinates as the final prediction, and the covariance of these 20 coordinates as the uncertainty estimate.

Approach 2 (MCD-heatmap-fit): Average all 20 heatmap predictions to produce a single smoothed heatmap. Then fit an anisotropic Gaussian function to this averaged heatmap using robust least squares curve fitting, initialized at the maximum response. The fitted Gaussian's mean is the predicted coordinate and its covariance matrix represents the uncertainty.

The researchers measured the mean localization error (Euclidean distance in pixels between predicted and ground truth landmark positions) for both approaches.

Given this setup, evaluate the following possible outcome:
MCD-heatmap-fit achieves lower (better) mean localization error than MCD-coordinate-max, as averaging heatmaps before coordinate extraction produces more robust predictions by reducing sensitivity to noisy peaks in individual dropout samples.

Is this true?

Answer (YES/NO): NO